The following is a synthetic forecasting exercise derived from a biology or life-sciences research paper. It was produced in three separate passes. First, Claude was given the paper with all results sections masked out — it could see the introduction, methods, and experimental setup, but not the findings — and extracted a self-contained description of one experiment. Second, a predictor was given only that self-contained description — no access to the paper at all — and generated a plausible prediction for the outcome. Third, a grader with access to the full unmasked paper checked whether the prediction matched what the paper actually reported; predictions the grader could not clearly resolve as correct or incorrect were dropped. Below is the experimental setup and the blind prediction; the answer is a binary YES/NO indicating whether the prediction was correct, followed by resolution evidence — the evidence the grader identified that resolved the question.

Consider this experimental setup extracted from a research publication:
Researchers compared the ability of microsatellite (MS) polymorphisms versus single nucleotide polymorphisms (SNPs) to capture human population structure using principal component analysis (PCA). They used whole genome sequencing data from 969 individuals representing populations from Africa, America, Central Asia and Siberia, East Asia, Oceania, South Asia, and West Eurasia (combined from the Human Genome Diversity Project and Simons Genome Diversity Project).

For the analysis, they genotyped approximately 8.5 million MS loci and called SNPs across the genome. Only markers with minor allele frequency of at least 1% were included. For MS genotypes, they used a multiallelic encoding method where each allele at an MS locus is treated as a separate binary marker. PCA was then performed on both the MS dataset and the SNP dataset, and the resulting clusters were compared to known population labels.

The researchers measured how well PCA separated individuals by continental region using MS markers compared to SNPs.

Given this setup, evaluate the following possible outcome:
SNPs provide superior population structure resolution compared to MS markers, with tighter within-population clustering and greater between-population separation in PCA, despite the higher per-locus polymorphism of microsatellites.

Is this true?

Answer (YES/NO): NO